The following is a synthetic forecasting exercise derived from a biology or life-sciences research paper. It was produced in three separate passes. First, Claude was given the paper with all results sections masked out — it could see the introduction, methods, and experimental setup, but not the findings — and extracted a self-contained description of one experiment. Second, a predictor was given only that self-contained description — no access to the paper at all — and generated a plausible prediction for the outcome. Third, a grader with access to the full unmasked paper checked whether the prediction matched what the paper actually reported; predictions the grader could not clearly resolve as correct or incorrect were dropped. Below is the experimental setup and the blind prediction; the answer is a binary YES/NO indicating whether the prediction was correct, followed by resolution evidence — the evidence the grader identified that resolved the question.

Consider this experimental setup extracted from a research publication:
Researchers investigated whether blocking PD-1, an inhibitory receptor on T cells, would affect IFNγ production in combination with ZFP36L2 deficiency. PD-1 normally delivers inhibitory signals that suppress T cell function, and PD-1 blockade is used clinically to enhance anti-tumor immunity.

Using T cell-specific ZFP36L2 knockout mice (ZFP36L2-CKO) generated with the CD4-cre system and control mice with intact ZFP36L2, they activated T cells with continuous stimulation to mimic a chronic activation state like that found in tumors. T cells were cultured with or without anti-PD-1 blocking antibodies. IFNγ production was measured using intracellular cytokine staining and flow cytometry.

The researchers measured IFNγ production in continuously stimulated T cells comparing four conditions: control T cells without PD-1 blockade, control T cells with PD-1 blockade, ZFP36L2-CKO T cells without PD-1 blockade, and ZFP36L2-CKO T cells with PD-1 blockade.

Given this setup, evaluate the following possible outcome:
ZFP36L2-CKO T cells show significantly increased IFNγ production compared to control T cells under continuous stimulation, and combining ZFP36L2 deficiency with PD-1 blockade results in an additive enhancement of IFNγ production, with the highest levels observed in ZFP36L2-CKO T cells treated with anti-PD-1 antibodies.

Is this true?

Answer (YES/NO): NO